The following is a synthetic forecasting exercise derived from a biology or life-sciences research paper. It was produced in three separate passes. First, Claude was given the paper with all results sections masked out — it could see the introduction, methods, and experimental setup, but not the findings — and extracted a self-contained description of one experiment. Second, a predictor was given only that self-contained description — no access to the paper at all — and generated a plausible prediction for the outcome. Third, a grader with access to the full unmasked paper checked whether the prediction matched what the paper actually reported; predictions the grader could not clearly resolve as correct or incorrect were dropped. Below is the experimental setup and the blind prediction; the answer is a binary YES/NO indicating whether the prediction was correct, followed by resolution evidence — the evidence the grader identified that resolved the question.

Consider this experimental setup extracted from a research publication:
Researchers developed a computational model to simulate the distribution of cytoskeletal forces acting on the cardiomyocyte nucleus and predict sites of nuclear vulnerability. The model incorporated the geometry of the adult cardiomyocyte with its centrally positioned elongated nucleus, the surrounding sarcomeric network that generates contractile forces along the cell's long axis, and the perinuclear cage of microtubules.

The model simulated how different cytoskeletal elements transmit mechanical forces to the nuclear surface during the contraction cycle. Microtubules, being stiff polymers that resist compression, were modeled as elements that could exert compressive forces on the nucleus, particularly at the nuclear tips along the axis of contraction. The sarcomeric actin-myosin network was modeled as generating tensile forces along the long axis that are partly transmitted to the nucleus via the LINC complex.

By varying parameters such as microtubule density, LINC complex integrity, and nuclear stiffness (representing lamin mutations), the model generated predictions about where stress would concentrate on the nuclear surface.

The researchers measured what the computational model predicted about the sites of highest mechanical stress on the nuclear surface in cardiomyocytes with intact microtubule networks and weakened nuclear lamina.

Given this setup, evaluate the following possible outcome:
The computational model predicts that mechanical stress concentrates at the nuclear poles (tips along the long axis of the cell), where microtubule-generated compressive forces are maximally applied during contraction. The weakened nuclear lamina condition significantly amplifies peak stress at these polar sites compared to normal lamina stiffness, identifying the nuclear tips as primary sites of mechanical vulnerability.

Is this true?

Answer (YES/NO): YES